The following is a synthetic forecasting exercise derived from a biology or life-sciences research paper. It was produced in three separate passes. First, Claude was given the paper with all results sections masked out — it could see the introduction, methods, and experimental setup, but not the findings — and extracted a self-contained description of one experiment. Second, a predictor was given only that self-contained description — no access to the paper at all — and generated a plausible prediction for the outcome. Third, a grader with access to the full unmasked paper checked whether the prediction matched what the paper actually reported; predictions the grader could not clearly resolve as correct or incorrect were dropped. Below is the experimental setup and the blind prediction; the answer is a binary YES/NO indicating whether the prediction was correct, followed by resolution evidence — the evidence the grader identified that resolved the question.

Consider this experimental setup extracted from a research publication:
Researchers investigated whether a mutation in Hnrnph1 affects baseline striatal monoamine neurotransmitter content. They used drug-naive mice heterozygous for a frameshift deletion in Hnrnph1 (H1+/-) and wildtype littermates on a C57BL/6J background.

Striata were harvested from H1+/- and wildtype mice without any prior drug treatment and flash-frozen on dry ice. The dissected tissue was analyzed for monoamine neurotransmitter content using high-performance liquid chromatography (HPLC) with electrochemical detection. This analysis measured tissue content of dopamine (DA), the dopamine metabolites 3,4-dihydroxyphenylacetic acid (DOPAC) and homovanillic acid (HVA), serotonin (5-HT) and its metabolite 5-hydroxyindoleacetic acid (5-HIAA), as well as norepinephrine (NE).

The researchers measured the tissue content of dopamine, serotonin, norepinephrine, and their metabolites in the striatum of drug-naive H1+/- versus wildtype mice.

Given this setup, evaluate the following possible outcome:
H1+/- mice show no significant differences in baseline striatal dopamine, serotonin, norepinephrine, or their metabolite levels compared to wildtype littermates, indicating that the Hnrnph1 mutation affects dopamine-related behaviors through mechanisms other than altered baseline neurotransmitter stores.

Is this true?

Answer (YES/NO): YES